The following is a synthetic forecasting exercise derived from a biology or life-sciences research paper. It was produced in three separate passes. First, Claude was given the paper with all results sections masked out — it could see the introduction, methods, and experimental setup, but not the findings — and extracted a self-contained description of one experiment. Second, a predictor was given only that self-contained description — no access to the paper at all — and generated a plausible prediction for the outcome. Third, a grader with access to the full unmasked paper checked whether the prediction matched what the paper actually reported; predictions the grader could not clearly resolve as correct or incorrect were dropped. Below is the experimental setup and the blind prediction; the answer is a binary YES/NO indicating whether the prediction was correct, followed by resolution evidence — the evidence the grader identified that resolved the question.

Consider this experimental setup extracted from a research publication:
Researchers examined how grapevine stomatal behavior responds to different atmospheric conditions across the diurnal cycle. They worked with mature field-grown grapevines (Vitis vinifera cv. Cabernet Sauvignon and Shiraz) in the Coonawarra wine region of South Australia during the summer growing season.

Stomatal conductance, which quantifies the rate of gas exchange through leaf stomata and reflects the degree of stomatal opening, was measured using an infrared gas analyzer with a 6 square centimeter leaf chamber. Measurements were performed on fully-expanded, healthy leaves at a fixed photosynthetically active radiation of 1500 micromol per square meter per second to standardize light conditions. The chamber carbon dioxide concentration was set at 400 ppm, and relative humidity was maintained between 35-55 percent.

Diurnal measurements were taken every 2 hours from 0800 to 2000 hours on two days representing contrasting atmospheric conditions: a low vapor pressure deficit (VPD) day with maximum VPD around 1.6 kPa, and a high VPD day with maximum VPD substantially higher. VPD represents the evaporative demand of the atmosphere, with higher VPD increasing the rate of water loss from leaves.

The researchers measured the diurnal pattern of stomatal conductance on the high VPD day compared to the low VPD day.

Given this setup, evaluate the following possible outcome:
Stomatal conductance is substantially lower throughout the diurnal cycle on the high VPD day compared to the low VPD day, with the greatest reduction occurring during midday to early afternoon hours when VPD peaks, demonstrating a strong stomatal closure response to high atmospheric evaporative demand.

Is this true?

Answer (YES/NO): NO